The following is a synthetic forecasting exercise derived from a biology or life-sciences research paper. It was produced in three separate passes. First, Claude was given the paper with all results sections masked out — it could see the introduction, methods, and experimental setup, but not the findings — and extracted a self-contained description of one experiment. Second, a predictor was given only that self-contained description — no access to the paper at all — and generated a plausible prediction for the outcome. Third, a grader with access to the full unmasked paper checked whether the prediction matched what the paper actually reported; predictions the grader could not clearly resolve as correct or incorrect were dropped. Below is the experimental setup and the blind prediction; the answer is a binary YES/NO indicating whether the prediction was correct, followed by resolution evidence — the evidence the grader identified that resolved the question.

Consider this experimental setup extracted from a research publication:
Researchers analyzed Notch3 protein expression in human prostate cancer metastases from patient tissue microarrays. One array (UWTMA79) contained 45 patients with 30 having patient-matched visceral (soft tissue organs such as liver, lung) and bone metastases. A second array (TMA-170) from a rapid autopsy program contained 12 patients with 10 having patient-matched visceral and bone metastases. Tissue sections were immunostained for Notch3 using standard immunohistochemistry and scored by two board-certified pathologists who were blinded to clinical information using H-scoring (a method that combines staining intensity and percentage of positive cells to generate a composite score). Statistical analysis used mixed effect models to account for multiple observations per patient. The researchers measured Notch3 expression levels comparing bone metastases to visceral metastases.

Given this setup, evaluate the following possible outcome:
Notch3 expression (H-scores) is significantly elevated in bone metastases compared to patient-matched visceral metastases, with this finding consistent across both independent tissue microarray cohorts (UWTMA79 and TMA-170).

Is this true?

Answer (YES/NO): YES